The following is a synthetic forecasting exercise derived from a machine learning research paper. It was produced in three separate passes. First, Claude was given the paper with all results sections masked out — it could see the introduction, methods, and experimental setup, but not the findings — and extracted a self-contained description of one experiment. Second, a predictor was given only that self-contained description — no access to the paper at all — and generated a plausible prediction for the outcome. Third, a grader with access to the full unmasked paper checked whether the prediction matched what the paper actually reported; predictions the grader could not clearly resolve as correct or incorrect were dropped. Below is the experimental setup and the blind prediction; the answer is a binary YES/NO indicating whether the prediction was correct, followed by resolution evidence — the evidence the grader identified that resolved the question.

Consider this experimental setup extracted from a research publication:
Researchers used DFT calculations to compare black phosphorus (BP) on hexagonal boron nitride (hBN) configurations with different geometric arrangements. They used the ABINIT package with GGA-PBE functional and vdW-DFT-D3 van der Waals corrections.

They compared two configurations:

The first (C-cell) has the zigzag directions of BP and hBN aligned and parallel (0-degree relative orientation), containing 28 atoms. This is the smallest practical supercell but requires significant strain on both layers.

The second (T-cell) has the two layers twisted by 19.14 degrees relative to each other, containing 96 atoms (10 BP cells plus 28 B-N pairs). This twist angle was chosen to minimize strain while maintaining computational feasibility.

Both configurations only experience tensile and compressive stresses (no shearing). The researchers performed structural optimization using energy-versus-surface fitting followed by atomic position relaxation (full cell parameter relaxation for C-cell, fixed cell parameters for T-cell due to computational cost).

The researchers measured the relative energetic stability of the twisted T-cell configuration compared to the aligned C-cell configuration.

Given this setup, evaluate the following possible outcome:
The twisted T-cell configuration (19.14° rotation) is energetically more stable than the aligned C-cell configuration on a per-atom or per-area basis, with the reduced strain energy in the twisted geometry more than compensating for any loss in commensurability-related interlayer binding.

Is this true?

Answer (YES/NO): YES